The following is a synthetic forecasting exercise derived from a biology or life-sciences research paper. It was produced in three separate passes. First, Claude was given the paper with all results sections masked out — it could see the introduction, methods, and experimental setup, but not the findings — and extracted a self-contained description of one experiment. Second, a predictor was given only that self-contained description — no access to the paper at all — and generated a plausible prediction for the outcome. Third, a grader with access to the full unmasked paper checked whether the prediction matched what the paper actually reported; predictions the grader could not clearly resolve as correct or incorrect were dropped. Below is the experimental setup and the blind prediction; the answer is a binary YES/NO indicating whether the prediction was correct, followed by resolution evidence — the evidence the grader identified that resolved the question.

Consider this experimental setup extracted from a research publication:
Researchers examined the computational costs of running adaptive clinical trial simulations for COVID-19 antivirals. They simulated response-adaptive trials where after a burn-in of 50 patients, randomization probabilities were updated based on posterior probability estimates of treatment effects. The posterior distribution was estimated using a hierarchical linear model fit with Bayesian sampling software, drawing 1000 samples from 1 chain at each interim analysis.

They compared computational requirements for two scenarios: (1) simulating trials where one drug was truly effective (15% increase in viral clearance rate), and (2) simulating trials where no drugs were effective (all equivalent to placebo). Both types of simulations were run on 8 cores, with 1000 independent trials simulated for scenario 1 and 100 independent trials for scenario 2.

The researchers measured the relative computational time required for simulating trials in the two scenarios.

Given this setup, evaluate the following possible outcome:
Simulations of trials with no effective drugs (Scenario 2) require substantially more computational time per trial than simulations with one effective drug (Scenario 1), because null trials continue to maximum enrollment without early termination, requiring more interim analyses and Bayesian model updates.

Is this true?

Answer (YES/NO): YES